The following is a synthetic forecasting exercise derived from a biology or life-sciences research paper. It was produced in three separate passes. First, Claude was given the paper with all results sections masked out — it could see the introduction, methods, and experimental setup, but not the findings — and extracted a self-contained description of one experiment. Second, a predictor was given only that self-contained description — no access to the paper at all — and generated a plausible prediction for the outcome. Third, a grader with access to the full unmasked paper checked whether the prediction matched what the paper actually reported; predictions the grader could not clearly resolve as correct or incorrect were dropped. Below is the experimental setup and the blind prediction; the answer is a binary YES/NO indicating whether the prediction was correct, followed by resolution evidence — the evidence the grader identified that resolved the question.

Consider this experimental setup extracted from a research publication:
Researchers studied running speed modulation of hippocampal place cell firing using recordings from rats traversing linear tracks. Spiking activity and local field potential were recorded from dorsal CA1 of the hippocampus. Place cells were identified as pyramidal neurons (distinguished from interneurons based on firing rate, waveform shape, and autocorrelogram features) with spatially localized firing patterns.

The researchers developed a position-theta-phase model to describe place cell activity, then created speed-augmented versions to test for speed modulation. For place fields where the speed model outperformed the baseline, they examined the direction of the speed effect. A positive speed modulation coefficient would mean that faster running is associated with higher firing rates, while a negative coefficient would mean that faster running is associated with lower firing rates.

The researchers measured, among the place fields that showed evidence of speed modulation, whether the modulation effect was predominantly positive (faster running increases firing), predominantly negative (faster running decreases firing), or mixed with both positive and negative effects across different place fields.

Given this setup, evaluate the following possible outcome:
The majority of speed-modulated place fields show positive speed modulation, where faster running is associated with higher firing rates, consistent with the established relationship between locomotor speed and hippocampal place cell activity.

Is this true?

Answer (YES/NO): YES